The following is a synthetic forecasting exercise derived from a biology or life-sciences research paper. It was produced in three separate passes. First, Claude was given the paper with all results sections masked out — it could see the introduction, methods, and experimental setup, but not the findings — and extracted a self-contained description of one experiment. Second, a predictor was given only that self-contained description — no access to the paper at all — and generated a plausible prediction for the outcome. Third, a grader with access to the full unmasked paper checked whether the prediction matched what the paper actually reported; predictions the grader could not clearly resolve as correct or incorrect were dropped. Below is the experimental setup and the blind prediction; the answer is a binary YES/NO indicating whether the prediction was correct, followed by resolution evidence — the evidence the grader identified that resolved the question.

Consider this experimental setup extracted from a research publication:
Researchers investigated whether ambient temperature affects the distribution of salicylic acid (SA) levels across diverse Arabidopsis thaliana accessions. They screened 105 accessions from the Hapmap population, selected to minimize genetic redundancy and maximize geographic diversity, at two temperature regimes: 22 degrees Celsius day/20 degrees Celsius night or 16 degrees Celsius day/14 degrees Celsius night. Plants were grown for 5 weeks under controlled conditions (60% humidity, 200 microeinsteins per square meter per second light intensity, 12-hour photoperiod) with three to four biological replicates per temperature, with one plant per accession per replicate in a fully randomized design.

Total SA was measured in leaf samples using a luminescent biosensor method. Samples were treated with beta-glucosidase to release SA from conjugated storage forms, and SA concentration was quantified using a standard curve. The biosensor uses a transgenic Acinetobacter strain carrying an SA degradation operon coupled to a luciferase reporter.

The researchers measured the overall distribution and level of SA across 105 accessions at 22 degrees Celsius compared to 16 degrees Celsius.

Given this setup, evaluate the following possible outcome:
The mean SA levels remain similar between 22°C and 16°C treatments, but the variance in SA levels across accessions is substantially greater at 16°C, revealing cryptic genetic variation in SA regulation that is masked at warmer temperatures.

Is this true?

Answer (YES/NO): NO